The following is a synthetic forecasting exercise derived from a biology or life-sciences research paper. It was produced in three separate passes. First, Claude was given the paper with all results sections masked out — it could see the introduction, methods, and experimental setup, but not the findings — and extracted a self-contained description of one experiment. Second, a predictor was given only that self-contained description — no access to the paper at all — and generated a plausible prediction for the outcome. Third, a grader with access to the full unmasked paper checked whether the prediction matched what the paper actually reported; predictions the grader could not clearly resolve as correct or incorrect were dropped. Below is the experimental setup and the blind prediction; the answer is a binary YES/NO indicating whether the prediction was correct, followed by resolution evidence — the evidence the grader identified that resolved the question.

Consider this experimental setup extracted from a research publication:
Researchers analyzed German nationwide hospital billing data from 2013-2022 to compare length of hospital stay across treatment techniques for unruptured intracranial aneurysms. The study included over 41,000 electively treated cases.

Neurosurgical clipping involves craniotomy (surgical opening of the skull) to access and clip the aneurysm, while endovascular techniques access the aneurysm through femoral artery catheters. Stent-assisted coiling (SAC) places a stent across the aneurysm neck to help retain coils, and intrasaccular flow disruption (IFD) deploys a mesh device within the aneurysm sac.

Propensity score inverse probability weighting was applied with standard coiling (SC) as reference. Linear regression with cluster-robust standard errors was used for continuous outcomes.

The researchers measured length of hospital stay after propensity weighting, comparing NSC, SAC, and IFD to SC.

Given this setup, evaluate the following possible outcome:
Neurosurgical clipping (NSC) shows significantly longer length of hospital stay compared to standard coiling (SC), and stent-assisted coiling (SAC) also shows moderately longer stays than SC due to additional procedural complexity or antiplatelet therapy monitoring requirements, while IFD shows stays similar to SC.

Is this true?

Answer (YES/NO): NO